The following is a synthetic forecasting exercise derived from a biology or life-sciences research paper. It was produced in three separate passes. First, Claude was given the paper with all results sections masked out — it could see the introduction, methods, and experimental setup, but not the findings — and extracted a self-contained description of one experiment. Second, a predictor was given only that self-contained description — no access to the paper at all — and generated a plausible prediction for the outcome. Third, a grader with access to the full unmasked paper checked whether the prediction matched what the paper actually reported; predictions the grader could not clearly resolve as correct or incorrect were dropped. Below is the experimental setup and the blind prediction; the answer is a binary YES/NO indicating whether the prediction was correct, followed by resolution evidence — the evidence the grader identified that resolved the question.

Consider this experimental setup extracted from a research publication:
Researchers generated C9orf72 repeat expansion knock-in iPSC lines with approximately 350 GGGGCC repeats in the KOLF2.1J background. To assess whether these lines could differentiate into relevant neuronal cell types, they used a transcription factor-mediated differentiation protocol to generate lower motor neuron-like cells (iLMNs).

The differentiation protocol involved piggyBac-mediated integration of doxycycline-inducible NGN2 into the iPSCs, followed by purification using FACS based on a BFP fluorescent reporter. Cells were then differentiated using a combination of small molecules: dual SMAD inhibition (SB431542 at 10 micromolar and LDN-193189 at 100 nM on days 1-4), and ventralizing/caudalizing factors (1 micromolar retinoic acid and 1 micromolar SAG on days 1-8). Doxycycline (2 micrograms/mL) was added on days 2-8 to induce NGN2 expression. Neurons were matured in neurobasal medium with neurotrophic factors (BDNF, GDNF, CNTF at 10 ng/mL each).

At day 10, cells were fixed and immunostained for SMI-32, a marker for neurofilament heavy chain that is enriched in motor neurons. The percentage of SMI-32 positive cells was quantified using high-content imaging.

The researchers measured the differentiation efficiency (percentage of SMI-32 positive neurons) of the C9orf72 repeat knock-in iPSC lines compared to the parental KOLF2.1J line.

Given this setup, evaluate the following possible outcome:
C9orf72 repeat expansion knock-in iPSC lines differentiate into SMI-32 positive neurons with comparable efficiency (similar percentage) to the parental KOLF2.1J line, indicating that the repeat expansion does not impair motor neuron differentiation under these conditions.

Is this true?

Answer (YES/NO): YES